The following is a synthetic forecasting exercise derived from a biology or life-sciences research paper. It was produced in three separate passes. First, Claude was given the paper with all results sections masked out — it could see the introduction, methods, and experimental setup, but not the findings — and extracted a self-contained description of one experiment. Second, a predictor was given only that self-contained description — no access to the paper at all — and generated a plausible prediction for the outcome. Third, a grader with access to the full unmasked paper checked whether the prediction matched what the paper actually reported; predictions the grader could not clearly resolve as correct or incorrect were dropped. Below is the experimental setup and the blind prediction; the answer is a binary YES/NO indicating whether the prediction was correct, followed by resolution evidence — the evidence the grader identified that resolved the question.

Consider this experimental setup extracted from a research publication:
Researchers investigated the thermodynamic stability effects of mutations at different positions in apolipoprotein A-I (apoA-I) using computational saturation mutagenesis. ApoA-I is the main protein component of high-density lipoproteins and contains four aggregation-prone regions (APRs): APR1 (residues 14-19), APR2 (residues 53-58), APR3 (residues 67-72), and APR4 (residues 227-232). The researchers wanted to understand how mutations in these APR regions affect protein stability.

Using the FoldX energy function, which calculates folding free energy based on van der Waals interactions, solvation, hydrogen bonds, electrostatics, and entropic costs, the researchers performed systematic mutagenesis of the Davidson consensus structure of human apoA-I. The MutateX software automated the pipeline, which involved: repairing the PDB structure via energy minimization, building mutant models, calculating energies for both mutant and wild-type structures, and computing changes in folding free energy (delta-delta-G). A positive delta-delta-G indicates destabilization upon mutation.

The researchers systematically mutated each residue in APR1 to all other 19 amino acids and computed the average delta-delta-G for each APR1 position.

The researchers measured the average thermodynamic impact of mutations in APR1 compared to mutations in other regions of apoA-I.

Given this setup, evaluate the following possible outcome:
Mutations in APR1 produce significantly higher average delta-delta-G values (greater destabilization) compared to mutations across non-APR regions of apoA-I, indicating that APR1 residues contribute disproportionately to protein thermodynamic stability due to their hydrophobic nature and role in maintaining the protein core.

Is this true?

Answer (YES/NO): YES